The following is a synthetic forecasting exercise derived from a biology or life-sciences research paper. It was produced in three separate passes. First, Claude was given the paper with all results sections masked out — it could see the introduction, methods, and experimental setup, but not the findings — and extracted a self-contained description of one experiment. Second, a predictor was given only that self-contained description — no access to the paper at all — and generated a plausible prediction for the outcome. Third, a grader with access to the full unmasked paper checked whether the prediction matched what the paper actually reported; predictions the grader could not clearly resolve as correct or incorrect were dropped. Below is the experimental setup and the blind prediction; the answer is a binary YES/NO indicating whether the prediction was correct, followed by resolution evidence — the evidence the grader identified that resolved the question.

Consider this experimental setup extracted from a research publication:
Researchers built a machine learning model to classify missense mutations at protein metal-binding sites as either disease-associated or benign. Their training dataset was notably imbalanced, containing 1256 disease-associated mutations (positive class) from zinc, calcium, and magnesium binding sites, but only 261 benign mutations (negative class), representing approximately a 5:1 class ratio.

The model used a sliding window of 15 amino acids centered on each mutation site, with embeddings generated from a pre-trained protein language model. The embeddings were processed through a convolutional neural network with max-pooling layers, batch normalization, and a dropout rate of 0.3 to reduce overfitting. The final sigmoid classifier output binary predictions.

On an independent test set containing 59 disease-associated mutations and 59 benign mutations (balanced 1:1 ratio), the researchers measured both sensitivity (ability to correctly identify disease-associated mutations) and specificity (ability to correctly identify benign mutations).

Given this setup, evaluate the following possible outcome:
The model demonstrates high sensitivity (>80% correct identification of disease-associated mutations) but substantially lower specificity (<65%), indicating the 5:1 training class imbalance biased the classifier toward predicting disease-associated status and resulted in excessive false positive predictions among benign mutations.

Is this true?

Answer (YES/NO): NO